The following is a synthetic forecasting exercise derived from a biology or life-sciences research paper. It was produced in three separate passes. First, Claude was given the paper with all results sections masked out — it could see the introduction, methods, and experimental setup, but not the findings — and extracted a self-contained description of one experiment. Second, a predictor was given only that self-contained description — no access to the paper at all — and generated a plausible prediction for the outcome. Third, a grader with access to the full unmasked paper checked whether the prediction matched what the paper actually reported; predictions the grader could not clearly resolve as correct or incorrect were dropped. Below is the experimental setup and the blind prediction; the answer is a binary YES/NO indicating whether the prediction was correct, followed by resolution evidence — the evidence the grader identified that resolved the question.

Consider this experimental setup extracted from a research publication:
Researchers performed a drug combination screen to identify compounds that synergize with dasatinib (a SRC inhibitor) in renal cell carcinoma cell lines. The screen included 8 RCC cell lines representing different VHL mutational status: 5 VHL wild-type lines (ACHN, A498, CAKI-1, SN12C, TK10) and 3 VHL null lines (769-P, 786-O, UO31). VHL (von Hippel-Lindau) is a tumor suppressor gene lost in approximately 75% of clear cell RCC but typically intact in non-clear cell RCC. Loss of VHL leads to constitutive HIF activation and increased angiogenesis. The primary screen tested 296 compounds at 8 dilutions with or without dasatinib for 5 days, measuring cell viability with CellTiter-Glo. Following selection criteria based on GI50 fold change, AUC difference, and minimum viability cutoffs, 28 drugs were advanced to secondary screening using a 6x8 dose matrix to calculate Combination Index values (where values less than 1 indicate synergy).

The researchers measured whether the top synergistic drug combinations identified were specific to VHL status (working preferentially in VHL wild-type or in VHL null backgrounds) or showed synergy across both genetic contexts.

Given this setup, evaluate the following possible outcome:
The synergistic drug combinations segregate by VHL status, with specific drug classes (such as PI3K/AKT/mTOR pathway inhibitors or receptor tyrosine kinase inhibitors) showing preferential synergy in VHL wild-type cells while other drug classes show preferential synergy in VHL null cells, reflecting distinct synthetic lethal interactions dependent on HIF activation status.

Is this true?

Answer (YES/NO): NO